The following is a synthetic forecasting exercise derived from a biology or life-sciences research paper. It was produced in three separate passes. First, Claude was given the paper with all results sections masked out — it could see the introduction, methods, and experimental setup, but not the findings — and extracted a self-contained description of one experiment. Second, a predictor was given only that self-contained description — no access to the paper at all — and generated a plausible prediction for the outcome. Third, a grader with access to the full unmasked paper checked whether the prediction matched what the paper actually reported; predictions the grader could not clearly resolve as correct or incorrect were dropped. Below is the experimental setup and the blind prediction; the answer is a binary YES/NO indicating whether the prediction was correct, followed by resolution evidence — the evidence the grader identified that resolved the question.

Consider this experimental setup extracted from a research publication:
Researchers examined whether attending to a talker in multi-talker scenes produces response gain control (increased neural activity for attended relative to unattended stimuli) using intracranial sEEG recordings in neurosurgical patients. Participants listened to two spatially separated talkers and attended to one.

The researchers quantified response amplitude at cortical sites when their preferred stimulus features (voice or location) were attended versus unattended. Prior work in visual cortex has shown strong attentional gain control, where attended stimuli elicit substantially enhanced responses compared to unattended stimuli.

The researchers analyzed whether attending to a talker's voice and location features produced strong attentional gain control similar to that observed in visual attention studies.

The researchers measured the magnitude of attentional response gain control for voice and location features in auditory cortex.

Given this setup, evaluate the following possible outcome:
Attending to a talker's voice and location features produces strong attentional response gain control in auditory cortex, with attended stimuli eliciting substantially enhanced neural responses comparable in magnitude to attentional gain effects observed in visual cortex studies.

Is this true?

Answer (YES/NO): NO